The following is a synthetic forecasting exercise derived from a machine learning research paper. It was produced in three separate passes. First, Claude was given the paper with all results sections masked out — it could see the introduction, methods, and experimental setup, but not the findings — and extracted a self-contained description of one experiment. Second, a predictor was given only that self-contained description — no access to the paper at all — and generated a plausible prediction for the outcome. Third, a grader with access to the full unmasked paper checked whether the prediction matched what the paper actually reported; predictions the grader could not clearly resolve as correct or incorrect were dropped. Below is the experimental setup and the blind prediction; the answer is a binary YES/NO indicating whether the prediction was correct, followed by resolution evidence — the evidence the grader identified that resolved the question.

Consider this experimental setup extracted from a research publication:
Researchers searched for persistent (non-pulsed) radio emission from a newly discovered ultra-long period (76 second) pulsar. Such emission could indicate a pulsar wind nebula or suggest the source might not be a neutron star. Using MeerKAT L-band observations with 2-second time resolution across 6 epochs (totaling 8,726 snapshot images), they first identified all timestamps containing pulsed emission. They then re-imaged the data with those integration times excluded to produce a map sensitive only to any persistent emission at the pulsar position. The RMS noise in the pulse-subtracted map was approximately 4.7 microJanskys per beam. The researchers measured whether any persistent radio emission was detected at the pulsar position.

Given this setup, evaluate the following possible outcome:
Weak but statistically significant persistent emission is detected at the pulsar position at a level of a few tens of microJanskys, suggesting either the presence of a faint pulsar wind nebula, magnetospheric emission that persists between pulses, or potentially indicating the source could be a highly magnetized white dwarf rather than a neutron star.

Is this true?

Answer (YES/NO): NO